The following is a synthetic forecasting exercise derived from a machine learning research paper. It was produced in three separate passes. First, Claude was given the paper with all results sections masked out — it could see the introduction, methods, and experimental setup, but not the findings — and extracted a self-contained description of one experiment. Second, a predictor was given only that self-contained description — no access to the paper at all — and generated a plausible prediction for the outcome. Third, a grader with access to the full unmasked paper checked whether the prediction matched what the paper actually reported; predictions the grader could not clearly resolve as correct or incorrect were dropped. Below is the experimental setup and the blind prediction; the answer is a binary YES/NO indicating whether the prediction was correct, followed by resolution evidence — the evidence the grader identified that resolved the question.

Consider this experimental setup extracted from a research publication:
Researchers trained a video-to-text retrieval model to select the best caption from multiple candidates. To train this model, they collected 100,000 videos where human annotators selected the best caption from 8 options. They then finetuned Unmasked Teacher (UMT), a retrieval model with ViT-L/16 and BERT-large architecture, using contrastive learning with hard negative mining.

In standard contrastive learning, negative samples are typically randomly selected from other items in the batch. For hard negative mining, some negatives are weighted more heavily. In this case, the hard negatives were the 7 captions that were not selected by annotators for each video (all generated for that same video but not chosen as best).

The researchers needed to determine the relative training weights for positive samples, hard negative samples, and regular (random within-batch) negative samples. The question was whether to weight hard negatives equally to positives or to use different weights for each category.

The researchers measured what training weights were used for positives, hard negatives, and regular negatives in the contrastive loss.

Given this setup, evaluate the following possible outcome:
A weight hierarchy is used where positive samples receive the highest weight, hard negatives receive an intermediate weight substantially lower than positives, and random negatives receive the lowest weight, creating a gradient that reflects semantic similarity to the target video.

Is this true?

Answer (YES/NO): NO